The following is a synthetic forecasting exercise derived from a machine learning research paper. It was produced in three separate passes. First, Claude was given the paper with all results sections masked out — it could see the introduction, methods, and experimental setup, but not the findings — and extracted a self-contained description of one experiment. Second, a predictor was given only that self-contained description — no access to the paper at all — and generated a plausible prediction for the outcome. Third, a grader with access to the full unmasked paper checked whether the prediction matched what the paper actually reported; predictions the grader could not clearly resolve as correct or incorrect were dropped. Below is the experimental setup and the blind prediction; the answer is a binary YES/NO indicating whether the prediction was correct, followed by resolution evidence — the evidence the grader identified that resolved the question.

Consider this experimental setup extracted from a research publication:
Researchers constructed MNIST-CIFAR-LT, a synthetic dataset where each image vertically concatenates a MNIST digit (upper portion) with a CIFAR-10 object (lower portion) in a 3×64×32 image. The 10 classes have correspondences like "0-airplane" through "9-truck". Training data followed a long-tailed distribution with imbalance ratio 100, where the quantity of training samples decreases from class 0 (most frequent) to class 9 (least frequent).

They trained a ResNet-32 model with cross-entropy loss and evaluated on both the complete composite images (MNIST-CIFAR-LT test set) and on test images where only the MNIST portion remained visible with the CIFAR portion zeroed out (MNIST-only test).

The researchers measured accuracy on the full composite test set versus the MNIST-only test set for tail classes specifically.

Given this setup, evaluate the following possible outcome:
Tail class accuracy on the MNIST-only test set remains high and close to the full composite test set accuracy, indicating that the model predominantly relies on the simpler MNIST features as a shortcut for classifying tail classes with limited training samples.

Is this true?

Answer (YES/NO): YES